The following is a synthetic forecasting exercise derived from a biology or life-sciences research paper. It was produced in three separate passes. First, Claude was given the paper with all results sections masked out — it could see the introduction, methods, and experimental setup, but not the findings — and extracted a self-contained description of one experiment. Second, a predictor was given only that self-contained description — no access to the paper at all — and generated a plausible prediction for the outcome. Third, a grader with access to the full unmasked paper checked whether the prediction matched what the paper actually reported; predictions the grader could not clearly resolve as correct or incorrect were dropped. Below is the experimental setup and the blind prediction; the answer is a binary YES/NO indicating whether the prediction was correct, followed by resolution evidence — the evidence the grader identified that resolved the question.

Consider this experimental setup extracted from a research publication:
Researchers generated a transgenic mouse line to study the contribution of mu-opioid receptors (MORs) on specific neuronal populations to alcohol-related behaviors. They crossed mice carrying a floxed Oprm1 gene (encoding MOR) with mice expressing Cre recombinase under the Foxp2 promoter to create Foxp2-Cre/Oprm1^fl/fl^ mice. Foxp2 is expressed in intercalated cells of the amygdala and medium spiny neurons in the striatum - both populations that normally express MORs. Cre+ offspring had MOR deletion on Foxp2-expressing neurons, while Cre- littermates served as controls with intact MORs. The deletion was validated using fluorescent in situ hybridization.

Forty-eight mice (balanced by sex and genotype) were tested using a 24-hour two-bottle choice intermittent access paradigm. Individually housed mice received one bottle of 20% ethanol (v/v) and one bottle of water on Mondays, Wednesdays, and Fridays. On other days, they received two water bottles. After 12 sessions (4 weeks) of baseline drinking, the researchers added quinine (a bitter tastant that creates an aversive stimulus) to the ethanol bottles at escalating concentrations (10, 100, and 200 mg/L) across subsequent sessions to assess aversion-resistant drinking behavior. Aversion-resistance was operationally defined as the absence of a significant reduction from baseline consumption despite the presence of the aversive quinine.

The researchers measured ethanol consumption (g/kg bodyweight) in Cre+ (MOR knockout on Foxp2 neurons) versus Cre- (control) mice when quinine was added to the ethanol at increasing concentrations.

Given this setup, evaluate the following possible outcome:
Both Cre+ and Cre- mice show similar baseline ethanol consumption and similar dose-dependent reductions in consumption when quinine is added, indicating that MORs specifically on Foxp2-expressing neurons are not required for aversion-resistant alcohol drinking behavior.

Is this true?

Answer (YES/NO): NO